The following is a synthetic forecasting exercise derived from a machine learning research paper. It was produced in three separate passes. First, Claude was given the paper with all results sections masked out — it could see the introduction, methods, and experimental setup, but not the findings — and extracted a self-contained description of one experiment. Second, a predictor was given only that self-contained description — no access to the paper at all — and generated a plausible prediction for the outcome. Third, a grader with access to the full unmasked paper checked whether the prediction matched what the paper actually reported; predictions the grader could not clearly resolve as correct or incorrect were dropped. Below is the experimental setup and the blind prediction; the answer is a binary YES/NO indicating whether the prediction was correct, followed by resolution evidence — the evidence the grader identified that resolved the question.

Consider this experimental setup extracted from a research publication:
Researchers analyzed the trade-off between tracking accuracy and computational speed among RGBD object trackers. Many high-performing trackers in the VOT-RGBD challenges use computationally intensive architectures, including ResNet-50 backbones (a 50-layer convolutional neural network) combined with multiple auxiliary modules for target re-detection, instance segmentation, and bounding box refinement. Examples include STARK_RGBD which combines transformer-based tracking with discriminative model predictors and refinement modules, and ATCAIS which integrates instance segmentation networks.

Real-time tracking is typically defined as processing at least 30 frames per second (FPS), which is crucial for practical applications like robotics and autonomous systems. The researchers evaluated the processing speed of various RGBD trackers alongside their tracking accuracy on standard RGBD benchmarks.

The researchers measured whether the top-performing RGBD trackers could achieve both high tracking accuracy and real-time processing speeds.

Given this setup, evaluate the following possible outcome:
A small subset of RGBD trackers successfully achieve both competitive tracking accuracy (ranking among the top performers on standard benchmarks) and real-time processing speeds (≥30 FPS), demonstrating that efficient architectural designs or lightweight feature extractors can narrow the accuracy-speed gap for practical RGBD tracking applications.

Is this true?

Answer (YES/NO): NO